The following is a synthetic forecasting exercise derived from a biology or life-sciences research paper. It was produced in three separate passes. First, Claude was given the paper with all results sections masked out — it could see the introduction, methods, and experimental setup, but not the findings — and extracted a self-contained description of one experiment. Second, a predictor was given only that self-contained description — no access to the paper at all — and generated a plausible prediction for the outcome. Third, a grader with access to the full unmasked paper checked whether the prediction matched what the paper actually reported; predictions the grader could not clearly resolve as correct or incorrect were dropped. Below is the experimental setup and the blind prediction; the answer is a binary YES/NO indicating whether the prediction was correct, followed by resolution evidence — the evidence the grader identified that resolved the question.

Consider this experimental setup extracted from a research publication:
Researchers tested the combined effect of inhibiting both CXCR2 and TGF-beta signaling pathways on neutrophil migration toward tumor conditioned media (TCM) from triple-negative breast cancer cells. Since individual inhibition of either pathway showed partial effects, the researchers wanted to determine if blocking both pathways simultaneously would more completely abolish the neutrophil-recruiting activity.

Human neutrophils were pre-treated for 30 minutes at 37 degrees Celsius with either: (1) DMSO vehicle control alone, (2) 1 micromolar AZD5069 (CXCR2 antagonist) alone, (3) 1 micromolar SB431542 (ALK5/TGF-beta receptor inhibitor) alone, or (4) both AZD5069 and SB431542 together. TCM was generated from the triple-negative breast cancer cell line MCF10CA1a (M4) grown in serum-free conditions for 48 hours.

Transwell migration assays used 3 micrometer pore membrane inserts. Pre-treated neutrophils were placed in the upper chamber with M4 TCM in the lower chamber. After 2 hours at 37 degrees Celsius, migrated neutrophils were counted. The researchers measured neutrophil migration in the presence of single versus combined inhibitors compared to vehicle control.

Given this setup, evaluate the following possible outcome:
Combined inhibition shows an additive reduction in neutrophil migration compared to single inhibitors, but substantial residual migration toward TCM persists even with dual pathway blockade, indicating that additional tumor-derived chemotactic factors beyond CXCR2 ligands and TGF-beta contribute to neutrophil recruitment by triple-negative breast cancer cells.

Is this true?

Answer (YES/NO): NO